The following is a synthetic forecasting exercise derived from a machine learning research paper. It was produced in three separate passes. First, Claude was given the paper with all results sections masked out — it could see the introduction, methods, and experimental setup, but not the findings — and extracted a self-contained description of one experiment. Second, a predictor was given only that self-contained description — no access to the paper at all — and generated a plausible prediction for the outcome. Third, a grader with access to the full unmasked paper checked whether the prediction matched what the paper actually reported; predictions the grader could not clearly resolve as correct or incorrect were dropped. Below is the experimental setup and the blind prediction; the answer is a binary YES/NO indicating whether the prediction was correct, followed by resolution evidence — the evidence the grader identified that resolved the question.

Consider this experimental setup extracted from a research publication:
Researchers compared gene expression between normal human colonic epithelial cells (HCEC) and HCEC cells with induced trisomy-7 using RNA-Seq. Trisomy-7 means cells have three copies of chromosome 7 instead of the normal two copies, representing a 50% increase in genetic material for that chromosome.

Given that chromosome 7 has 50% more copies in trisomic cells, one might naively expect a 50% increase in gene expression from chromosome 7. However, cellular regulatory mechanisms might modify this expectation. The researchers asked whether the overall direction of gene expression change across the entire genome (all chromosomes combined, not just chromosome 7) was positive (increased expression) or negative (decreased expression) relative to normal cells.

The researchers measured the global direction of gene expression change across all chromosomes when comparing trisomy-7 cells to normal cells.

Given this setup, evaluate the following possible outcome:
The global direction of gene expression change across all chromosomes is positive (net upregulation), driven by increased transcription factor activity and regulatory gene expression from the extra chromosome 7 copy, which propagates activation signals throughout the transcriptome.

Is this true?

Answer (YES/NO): NO